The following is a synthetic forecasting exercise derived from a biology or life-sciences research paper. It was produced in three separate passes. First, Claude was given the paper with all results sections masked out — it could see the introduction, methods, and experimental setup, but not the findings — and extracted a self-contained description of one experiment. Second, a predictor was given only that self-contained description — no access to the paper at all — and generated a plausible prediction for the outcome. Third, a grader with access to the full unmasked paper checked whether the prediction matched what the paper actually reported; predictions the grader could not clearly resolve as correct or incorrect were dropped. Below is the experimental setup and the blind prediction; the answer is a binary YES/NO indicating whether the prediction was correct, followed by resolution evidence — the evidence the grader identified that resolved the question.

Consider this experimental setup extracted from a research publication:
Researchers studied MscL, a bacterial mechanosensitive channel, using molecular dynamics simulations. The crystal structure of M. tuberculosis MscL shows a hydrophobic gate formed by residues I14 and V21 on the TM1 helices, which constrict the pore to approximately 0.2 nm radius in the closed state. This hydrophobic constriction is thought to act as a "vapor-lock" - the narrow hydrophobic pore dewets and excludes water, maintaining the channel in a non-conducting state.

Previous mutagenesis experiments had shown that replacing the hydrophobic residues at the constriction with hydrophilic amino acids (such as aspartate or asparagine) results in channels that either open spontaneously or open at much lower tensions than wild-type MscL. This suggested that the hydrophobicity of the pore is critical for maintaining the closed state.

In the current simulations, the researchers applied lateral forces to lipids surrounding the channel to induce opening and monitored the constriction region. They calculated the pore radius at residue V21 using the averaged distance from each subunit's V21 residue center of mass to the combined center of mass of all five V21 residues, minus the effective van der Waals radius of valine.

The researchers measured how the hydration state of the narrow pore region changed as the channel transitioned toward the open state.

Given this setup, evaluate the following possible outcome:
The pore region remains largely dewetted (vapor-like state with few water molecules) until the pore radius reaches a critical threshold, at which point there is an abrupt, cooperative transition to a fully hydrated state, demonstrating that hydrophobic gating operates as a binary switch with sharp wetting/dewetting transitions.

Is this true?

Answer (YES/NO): YES